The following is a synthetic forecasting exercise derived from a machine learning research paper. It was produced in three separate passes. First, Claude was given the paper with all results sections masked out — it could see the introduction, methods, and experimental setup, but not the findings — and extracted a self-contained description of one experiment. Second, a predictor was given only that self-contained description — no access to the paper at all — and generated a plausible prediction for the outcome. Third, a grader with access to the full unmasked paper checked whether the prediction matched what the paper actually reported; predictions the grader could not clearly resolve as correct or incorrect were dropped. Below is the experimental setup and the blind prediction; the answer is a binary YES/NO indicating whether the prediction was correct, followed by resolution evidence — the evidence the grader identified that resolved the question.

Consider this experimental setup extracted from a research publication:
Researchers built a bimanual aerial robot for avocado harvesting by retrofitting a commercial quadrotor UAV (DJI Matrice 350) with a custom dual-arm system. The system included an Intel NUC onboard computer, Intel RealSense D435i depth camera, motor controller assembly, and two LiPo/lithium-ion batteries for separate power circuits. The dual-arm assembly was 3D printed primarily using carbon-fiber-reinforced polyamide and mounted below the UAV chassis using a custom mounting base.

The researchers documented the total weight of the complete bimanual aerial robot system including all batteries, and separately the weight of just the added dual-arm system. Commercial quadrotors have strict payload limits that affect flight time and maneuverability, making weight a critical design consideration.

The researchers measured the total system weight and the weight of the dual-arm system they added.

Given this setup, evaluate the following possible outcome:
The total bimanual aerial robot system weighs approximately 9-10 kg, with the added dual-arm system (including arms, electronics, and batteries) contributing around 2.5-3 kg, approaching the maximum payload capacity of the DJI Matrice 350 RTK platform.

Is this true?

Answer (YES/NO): NO